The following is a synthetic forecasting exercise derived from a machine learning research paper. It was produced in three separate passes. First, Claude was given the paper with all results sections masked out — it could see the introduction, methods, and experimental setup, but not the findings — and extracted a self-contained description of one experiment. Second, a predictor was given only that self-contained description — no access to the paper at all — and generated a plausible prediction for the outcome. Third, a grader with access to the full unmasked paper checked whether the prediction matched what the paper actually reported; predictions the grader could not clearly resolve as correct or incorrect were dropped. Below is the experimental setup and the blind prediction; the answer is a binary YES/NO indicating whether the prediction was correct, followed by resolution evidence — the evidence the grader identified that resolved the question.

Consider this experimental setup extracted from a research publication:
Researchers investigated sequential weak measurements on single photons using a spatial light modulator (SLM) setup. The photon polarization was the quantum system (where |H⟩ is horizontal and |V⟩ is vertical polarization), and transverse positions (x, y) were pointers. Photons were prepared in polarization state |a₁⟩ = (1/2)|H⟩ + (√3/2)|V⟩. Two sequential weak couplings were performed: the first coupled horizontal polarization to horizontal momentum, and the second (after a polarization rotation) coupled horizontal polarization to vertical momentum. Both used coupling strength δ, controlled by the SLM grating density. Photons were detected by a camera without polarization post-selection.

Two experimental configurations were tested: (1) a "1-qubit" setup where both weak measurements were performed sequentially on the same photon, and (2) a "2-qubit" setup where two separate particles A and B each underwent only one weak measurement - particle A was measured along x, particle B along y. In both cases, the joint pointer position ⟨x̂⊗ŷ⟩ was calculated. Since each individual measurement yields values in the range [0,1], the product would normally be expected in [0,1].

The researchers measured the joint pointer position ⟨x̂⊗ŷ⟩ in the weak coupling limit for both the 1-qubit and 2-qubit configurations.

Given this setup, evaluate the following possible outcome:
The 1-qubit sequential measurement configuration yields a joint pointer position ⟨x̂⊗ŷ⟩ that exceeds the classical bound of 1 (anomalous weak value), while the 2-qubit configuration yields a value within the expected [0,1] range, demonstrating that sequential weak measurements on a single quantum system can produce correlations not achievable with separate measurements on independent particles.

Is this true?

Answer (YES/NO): NO